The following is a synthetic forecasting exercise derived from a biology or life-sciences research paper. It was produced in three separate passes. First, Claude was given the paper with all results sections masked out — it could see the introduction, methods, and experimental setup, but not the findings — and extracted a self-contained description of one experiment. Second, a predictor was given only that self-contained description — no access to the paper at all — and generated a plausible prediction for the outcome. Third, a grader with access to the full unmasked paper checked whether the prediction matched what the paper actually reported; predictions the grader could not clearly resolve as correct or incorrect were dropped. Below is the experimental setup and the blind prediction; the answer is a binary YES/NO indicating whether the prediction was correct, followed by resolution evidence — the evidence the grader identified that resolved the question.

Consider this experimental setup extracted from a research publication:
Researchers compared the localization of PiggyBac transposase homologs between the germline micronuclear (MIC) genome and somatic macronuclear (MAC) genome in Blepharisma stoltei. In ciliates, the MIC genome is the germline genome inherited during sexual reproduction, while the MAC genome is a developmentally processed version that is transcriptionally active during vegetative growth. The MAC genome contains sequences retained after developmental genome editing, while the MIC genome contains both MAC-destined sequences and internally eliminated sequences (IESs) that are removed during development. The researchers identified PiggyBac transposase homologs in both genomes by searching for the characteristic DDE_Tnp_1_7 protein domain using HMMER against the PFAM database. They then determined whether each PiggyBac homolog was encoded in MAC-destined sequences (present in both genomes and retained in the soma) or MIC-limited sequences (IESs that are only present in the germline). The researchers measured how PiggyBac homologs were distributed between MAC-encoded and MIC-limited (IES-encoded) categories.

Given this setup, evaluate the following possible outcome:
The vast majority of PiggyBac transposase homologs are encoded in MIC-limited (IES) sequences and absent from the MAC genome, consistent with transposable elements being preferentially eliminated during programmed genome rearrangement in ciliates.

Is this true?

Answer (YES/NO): NO